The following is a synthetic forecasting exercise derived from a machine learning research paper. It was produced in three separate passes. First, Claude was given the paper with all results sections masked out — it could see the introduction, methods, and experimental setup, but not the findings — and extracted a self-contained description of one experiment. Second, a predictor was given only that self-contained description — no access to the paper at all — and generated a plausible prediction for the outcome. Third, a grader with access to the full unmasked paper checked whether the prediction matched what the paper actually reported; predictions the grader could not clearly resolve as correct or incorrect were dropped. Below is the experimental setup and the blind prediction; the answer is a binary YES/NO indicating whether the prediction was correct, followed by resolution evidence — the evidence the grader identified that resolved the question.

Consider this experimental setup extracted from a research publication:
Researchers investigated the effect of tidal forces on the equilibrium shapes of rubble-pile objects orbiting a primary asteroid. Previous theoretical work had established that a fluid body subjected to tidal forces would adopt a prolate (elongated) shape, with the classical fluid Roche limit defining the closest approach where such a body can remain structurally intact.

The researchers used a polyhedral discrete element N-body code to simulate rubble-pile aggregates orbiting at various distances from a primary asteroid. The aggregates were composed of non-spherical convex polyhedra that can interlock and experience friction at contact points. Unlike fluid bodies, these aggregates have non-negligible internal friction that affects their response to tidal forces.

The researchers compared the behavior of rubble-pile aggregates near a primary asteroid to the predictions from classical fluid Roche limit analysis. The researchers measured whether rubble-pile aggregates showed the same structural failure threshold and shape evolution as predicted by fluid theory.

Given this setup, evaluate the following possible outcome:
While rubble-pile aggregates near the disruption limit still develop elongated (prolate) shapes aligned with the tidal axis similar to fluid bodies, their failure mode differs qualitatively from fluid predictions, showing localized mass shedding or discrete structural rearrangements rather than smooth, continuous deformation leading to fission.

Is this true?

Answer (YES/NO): YES